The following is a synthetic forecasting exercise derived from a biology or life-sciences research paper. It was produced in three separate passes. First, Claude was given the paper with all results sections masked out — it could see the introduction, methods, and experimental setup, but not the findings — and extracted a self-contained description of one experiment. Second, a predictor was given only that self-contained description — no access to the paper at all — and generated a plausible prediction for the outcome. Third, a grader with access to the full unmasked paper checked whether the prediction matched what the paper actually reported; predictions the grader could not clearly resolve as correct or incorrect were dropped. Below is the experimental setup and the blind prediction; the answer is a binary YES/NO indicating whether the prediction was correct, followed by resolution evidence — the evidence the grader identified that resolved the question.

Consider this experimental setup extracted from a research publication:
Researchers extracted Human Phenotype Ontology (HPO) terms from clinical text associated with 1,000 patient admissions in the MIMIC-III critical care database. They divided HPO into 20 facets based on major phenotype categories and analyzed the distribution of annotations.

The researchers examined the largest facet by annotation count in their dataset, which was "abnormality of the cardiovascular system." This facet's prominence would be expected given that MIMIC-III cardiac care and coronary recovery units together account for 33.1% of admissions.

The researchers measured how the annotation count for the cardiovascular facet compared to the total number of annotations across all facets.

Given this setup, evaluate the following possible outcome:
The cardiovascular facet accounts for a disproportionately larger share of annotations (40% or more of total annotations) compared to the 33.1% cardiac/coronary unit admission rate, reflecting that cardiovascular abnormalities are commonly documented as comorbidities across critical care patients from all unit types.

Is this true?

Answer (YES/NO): NO